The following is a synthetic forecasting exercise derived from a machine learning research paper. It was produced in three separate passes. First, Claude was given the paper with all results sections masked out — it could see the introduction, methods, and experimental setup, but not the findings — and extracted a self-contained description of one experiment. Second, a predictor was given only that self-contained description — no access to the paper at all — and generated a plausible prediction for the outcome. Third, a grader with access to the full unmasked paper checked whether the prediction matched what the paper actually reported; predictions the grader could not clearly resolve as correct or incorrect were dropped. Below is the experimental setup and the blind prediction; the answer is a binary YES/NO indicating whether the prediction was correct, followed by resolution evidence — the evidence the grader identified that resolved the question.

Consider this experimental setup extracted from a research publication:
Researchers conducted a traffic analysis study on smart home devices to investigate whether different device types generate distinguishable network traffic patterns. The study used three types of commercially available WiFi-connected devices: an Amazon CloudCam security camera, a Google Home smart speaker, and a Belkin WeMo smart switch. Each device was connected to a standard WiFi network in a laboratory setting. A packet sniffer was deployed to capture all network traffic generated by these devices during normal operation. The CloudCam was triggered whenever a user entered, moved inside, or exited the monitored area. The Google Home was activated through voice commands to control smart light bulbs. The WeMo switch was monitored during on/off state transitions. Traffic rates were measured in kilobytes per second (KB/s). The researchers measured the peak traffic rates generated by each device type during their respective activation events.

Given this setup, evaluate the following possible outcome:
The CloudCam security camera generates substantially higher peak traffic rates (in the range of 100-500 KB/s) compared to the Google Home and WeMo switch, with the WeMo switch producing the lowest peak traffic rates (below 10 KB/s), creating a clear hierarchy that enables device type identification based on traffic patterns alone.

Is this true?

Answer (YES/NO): NO